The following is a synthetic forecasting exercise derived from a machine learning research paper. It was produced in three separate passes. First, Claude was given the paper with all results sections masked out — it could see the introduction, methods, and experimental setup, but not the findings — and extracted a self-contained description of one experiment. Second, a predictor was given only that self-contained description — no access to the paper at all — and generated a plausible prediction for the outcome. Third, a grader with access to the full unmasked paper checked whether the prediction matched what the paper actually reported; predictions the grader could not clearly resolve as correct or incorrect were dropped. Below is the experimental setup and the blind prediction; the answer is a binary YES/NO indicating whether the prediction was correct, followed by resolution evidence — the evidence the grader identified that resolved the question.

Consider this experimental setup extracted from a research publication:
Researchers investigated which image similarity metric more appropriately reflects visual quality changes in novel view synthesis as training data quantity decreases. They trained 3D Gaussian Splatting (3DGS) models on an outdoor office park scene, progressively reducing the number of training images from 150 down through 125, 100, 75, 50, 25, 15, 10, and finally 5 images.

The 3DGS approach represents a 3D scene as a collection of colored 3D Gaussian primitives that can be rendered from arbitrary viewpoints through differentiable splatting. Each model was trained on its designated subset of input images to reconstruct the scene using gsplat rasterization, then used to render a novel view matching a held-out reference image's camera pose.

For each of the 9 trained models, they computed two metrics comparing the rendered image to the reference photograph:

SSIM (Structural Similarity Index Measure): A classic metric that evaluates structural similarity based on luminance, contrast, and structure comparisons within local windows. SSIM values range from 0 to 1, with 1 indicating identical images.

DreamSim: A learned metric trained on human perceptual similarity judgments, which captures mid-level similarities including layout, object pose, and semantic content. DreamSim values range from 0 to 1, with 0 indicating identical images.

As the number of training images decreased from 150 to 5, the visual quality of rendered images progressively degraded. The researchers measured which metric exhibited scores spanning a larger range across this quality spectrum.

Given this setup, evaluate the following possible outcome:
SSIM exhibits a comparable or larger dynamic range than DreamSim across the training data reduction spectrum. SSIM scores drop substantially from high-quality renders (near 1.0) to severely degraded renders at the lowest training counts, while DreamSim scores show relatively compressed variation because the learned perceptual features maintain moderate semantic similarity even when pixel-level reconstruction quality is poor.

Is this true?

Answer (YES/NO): NO